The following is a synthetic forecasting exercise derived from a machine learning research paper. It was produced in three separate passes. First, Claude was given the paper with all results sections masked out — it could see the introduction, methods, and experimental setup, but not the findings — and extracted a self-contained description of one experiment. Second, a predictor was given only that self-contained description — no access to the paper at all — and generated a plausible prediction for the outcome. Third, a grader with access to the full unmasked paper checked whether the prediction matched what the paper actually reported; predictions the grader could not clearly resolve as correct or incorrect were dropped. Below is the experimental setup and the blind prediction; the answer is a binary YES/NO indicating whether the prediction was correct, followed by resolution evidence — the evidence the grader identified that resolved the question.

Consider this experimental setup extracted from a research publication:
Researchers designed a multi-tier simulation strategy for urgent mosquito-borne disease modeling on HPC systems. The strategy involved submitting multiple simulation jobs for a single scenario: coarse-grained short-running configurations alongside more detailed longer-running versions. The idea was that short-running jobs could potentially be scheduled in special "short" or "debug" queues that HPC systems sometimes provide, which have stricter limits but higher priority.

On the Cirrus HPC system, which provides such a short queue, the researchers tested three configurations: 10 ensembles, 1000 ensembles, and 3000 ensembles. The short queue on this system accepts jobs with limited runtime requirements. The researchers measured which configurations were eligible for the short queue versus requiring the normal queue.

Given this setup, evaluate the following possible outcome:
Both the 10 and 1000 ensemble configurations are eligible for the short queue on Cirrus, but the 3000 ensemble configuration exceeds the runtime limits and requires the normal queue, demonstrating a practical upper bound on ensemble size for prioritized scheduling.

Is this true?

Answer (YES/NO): YES